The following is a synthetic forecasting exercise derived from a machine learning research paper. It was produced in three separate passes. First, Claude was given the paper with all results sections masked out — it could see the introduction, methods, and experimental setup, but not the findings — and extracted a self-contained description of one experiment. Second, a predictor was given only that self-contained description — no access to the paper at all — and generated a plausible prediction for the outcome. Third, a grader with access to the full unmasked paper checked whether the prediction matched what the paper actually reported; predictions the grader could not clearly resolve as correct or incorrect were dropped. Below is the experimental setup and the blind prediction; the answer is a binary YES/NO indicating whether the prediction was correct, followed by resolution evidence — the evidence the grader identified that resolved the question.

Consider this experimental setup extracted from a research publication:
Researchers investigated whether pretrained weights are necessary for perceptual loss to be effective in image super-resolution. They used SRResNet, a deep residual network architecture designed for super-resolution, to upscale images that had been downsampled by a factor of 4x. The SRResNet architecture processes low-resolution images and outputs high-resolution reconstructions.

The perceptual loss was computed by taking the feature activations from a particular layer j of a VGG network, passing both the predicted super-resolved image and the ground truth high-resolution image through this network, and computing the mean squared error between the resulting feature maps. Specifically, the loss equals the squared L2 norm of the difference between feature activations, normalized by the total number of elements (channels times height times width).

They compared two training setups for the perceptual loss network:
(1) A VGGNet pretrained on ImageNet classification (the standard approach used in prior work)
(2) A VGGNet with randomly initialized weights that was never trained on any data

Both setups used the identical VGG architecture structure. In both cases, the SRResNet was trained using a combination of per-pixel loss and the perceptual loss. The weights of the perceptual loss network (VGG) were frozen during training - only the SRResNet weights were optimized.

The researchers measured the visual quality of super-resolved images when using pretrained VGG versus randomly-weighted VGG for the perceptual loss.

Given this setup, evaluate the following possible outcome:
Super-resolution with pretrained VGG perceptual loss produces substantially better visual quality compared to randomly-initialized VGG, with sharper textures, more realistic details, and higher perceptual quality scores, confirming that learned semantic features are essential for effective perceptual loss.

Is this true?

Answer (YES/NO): NO